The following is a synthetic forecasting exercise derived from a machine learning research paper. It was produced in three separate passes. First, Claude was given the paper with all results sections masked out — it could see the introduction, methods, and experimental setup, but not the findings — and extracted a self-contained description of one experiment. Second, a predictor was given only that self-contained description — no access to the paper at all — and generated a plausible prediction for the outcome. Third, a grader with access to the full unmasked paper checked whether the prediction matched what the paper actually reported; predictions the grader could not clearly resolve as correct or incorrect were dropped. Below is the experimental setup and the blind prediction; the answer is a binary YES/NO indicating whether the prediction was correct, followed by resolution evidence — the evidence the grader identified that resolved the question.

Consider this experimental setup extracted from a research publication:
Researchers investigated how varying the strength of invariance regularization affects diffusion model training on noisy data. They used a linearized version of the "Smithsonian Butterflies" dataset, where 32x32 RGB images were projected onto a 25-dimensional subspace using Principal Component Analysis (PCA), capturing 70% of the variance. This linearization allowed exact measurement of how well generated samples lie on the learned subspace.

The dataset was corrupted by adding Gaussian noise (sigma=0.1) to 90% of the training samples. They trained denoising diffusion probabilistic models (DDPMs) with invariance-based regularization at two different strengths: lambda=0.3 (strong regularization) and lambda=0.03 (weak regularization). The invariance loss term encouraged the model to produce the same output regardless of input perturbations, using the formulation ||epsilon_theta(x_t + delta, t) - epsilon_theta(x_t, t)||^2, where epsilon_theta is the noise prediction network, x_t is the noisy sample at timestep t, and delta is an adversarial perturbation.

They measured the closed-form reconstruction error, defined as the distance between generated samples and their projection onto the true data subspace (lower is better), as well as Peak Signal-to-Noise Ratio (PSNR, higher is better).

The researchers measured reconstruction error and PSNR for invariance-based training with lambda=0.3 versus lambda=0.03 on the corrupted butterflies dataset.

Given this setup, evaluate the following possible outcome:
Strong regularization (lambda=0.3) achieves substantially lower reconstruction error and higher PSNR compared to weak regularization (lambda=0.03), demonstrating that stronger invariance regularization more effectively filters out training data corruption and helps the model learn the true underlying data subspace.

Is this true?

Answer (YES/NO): NO